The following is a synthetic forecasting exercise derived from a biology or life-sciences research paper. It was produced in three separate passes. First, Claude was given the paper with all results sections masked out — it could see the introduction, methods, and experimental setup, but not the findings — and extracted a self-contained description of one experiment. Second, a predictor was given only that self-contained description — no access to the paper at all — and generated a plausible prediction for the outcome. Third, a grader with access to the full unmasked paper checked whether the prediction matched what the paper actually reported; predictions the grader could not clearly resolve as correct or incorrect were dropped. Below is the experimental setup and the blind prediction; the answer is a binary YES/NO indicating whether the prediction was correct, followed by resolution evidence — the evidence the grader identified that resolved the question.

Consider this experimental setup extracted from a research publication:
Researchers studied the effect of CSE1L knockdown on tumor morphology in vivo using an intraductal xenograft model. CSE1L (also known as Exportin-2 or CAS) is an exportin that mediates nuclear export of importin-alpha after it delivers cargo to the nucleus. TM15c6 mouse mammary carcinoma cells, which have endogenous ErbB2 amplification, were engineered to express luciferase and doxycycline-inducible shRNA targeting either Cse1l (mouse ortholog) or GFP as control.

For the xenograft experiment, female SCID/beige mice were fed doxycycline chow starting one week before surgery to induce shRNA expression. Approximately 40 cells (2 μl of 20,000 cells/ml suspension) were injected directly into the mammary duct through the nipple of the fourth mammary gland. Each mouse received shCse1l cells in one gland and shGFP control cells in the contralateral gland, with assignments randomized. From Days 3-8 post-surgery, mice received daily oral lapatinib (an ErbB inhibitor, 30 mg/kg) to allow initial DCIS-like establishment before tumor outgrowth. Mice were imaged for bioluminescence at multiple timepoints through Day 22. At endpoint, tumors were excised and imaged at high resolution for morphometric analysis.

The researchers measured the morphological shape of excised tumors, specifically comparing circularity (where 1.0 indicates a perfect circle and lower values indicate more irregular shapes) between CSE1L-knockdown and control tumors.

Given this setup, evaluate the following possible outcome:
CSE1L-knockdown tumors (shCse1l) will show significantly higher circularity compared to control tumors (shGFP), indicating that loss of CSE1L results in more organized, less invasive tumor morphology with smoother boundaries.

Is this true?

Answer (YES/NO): YES